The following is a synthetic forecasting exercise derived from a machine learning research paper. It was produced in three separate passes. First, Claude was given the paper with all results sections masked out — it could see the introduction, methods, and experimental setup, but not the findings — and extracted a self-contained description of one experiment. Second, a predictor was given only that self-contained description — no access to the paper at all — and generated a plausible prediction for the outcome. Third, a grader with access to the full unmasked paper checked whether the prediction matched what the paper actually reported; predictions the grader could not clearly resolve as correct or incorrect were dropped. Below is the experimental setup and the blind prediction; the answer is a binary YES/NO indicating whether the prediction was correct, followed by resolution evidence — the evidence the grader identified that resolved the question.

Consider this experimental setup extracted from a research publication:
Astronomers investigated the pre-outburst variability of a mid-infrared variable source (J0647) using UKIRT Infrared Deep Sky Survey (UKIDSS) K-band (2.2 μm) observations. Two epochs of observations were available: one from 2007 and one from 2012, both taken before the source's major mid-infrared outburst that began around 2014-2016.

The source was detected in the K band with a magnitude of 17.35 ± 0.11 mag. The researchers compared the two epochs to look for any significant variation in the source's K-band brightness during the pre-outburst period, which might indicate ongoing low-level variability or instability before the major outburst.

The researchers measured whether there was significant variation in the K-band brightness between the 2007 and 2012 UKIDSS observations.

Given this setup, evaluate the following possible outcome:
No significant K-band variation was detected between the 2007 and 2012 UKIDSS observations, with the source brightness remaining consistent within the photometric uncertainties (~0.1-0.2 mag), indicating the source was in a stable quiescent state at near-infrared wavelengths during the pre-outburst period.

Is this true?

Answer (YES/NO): YES